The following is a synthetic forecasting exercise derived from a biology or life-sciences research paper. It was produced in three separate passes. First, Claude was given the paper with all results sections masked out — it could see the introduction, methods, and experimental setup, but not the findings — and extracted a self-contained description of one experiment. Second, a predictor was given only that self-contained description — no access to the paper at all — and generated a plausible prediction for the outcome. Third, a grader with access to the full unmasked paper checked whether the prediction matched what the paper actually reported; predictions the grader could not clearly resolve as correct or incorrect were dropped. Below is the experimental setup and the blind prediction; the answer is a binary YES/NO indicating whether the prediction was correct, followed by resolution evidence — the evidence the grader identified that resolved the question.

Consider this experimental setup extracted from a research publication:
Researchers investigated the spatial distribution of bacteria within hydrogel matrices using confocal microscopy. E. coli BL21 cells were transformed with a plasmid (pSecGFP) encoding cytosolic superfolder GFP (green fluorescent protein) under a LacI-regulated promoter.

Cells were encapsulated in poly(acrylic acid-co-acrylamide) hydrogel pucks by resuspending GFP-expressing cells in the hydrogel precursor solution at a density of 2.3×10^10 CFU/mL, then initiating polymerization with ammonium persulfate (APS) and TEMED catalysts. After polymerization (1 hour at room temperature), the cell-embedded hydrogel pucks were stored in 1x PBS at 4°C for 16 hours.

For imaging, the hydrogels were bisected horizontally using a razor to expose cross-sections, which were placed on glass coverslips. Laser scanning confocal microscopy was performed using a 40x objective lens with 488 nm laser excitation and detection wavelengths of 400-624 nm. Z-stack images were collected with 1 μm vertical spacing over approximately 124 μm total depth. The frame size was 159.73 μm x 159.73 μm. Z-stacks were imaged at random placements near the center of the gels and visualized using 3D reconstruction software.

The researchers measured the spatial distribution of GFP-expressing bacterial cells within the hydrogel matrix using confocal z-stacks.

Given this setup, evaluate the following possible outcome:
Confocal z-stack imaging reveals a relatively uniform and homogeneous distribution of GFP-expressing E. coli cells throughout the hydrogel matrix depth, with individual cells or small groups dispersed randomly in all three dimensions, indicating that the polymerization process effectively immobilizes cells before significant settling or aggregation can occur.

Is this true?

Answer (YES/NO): NO